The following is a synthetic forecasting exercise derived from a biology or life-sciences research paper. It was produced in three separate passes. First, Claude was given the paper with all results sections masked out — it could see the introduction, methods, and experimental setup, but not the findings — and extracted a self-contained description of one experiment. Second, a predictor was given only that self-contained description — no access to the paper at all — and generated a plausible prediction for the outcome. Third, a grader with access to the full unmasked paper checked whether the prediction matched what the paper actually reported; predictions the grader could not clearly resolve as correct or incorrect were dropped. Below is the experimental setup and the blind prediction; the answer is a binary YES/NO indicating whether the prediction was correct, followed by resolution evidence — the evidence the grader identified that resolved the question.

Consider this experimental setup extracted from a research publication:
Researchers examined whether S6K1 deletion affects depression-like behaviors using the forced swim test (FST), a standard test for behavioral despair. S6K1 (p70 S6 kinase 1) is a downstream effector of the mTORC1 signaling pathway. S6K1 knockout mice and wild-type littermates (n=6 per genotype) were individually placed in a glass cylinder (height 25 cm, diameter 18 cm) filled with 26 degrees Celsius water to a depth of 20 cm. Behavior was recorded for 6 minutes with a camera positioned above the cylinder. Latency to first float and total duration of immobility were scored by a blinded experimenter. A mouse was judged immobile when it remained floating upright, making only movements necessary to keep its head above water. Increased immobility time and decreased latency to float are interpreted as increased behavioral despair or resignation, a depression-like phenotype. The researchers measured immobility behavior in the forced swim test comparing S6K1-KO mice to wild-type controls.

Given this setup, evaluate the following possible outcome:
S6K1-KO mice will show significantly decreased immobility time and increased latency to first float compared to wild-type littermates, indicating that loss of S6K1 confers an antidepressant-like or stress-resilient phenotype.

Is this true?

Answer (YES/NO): NO